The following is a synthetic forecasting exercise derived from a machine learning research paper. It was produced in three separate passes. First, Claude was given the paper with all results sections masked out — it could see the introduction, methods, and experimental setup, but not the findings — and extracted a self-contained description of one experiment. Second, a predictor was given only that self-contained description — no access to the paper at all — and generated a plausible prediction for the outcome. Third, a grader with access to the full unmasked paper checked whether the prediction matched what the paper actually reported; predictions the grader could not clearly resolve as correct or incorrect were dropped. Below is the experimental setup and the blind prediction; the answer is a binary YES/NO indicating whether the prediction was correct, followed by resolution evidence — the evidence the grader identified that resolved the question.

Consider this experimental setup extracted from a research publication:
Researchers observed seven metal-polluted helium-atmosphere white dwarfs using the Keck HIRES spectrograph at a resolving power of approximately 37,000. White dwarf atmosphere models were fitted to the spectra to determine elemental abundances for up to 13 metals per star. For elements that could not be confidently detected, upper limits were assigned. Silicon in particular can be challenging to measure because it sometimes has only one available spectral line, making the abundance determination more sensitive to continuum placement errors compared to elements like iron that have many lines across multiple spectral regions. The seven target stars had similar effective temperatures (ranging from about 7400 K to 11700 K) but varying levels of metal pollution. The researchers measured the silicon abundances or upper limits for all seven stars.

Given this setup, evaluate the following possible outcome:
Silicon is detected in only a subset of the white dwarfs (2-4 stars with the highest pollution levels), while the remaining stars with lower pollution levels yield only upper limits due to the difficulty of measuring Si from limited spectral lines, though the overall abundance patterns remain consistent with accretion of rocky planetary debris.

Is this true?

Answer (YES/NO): YES